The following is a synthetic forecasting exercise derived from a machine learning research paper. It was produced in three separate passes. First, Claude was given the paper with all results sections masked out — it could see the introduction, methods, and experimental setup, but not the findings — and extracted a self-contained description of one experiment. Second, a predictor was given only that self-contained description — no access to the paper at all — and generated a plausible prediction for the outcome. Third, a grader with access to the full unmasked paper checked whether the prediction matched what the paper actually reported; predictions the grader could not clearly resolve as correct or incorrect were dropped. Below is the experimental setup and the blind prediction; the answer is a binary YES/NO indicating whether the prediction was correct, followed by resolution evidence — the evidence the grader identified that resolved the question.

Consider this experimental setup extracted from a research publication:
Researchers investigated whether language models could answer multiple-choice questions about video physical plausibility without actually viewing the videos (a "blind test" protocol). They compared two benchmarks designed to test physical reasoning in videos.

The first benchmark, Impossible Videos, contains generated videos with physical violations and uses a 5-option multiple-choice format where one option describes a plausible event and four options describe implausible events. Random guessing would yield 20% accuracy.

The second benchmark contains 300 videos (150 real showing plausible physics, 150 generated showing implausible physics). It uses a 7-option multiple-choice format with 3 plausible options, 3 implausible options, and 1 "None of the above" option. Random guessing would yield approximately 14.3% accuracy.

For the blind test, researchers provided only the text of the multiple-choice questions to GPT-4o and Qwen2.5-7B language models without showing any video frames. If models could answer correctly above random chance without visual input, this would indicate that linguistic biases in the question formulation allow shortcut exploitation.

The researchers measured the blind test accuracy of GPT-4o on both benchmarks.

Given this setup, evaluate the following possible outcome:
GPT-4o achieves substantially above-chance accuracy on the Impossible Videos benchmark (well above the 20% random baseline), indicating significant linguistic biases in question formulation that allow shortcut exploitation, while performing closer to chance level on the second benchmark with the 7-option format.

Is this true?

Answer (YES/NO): YES